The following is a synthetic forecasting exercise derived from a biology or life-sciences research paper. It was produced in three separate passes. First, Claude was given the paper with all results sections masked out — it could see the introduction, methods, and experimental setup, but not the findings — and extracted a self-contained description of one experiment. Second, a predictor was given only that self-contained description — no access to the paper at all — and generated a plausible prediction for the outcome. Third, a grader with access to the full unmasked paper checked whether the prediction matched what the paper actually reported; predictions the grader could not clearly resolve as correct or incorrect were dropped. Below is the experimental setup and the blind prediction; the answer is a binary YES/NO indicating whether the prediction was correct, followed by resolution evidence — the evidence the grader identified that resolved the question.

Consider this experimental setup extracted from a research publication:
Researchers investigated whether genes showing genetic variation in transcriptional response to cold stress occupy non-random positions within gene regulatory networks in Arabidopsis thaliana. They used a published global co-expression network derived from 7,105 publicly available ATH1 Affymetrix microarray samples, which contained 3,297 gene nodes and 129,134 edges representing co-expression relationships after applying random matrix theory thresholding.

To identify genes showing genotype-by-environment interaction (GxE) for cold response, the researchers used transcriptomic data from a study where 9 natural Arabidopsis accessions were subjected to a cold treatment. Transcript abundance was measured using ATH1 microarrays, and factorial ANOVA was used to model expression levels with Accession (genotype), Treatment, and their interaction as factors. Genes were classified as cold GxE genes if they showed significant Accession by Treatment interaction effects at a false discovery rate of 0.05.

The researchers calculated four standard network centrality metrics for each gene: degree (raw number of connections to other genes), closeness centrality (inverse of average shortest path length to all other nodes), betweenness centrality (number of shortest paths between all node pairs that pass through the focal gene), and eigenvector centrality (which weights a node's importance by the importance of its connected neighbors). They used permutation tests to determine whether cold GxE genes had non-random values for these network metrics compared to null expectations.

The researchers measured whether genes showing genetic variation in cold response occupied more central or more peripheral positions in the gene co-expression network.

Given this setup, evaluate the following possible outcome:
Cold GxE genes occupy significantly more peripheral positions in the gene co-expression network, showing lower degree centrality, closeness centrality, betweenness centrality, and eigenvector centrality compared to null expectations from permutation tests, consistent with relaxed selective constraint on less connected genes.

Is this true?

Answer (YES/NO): NO